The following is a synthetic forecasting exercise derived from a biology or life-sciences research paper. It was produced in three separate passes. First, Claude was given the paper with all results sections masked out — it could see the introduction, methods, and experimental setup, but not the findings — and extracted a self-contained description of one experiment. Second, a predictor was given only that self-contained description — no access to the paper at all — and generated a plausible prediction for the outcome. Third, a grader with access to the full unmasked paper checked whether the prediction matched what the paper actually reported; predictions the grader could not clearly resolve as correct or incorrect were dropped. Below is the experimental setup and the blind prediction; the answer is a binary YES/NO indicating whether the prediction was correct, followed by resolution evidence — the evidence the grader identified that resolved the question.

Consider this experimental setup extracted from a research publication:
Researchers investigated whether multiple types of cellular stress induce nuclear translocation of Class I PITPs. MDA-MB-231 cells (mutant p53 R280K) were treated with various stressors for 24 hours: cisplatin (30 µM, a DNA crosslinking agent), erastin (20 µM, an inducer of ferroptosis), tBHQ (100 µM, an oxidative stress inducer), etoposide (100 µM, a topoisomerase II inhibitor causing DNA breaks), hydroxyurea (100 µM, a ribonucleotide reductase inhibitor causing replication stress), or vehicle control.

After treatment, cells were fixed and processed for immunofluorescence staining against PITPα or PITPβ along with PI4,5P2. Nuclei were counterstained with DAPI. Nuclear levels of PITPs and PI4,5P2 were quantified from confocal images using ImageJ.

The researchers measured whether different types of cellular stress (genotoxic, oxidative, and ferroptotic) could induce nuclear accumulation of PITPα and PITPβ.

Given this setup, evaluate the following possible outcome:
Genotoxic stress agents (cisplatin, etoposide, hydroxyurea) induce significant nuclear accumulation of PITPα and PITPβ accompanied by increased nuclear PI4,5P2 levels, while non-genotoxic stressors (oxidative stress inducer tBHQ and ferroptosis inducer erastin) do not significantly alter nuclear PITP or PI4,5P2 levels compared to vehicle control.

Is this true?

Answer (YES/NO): NO